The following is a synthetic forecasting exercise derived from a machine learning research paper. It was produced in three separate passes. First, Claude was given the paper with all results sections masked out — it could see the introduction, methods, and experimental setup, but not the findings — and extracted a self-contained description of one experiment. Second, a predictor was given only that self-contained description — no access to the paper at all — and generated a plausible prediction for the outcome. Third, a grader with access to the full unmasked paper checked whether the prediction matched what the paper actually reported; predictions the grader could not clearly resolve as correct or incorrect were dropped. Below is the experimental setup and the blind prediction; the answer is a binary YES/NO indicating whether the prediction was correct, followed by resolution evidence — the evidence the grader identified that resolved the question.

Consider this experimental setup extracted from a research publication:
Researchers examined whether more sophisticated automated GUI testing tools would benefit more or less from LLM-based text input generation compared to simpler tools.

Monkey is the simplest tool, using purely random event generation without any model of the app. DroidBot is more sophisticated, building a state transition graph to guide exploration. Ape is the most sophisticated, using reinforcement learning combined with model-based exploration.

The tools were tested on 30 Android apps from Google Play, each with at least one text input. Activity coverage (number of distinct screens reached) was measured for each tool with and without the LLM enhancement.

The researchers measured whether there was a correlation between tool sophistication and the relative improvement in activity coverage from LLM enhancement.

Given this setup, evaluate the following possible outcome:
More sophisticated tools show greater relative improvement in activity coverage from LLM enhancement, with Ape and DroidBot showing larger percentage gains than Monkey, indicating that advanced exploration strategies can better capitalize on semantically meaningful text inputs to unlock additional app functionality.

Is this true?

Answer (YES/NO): YES